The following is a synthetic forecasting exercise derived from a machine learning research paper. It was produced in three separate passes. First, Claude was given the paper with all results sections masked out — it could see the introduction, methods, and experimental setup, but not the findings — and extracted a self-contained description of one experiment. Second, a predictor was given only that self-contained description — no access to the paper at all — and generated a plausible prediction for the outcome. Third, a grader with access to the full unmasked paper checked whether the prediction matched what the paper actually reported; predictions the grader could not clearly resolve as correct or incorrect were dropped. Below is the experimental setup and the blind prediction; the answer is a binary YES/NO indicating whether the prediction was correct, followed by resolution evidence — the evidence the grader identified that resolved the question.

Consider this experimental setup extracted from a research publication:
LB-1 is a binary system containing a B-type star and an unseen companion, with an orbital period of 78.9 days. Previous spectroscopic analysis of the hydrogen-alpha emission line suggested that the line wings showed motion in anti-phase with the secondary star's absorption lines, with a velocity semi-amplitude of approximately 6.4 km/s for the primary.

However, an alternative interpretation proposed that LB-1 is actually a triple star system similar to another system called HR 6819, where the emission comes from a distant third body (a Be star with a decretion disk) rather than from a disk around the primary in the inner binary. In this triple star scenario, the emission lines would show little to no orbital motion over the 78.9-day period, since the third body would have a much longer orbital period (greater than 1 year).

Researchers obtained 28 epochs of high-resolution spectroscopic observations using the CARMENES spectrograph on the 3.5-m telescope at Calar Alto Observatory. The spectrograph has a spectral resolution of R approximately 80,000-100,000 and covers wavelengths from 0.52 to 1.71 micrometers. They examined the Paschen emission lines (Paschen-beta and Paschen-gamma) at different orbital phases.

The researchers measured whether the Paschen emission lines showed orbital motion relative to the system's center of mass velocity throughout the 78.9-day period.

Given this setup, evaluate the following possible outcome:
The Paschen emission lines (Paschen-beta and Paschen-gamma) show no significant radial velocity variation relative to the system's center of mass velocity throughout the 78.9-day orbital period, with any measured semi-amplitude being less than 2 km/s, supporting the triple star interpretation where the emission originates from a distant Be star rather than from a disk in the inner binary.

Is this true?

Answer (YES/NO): NO